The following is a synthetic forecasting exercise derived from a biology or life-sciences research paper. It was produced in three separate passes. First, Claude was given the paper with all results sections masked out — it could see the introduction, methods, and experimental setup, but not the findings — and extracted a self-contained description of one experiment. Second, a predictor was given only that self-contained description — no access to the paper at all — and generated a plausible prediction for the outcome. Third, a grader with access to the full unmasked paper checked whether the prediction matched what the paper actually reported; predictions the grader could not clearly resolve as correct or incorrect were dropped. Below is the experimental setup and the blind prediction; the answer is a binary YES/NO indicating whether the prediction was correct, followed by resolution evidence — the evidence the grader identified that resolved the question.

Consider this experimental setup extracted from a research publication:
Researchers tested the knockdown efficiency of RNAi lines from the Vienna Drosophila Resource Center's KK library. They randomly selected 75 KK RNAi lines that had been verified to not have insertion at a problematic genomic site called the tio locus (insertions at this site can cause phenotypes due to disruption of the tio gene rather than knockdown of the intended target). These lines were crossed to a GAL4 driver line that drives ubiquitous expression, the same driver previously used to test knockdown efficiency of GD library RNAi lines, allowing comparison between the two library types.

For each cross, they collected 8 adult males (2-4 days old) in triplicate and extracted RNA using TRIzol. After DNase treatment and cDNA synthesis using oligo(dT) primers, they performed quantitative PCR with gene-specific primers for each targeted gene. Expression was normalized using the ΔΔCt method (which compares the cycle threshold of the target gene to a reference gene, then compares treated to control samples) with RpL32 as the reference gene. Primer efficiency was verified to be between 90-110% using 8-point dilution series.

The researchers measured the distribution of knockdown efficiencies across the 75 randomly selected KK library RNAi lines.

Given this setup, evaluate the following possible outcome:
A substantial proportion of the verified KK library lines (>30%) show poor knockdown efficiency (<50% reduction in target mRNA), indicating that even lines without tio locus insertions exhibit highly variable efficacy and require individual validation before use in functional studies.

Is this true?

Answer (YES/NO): YES